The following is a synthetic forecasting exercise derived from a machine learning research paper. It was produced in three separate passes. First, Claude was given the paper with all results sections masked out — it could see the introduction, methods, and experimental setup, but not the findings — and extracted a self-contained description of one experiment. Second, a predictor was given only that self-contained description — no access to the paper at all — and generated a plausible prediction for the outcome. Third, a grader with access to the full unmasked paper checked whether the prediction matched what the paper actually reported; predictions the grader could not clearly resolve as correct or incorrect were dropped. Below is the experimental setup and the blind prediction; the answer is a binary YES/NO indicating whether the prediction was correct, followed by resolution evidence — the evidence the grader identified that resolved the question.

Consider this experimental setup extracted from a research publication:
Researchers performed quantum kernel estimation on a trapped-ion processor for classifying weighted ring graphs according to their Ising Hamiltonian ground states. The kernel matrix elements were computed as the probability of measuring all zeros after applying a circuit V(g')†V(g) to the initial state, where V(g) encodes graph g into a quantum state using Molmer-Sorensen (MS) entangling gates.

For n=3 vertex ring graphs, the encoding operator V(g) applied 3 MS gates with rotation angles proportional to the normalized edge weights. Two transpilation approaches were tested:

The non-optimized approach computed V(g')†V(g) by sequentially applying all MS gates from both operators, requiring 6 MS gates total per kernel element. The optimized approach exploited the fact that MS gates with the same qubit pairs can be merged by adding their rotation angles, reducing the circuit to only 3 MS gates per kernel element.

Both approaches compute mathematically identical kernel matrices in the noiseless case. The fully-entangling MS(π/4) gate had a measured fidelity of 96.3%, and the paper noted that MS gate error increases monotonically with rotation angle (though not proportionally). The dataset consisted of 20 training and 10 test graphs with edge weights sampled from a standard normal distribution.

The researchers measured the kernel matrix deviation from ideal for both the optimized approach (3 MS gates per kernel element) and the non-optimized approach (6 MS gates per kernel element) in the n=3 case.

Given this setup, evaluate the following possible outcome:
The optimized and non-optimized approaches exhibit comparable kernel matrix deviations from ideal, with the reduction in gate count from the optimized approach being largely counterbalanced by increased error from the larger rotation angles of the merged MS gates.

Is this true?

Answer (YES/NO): NO